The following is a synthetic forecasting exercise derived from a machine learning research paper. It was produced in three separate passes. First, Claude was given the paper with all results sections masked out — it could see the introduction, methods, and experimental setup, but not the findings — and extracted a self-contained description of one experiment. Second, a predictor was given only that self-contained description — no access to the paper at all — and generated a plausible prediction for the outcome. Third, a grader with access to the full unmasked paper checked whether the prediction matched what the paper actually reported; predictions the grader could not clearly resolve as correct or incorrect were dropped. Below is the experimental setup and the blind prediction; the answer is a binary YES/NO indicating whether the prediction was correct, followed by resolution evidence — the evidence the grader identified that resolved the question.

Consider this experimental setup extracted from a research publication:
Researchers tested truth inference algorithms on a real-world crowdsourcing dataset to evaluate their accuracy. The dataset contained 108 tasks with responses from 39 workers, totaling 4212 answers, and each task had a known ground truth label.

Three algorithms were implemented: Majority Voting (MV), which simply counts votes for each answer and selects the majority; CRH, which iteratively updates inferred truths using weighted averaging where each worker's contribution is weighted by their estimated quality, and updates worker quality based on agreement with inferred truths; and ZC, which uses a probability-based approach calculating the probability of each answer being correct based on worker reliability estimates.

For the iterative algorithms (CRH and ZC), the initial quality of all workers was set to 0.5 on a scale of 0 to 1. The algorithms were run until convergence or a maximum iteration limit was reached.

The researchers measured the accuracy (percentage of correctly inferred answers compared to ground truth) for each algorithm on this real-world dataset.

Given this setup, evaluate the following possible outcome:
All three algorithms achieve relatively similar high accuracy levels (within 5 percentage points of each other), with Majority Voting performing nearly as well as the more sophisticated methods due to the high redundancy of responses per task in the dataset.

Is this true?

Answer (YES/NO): YES